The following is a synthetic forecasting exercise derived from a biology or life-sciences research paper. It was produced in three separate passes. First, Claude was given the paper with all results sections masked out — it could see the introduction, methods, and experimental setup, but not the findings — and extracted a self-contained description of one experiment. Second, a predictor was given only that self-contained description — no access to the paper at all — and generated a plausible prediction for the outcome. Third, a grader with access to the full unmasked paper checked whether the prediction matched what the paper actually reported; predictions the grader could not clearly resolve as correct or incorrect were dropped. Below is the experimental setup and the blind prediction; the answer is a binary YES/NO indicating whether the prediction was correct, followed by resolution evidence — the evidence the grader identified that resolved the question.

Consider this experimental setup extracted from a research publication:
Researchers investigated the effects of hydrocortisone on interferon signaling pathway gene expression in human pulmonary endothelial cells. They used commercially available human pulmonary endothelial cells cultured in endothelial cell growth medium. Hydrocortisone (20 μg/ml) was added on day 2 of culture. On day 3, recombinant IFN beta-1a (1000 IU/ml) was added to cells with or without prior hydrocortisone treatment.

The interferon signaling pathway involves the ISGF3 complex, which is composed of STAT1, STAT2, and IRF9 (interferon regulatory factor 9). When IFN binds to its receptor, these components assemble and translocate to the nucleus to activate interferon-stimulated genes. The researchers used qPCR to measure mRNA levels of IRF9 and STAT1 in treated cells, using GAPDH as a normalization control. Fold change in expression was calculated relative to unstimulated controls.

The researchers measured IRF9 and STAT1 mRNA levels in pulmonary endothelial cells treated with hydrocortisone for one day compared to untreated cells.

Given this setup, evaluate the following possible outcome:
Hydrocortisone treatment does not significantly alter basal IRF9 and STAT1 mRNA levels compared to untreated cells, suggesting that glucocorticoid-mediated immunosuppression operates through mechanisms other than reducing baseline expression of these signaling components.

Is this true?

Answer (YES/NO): NO